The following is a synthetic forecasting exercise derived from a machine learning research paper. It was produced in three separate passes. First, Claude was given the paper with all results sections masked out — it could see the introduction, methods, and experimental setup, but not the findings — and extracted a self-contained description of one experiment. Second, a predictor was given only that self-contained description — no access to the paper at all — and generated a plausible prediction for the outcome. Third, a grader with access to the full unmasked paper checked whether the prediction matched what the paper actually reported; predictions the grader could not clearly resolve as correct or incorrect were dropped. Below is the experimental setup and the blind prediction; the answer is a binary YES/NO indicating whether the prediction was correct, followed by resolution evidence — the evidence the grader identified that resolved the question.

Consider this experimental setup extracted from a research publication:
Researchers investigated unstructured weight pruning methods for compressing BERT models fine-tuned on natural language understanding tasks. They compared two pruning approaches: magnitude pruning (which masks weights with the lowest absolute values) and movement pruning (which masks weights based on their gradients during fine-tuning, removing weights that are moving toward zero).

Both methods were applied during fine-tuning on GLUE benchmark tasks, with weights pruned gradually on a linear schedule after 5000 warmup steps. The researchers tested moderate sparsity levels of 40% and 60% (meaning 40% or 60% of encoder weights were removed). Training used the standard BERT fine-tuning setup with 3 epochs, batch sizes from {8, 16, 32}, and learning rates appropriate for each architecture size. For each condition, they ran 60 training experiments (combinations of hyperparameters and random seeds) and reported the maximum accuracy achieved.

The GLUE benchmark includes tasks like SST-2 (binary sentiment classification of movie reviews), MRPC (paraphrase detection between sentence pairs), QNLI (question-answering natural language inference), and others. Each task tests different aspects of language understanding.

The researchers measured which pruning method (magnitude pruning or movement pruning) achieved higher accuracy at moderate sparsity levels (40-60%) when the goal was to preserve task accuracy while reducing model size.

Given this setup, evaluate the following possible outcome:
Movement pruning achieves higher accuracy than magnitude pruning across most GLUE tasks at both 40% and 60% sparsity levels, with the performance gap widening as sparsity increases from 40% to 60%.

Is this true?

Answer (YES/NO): NO